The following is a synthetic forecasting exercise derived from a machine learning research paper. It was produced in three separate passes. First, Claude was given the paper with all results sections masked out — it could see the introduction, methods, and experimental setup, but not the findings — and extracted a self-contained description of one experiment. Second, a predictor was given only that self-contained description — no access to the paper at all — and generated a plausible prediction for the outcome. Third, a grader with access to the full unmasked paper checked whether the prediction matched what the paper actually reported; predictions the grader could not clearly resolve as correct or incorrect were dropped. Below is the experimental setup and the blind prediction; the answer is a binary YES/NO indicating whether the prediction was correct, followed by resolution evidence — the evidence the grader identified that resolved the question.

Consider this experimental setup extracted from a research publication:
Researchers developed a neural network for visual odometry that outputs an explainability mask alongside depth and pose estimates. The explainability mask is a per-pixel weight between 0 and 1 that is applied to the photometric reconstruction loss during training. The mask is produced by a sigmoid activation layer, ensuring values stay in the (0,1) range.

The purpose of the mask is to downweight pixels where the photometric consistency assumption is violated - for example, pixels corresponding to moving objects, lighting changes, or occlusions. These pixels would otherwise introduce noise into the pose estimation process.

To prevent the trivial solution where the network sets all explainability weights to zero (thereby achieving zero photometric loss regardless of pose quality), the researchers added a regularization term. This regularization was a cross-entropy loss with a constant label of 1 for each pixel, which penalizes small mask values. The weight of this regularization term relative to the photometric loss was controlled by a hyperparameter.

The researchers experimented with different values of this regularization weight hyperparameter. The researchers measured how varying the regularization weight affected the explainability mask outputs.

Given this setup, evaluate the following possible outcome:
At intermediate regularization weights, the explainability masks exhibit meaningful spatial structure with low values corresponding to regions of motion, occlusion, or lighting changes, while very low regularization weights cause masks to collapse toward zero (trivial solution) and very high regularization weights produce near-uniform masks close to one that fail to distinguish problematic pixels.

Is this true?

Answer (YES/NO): NO